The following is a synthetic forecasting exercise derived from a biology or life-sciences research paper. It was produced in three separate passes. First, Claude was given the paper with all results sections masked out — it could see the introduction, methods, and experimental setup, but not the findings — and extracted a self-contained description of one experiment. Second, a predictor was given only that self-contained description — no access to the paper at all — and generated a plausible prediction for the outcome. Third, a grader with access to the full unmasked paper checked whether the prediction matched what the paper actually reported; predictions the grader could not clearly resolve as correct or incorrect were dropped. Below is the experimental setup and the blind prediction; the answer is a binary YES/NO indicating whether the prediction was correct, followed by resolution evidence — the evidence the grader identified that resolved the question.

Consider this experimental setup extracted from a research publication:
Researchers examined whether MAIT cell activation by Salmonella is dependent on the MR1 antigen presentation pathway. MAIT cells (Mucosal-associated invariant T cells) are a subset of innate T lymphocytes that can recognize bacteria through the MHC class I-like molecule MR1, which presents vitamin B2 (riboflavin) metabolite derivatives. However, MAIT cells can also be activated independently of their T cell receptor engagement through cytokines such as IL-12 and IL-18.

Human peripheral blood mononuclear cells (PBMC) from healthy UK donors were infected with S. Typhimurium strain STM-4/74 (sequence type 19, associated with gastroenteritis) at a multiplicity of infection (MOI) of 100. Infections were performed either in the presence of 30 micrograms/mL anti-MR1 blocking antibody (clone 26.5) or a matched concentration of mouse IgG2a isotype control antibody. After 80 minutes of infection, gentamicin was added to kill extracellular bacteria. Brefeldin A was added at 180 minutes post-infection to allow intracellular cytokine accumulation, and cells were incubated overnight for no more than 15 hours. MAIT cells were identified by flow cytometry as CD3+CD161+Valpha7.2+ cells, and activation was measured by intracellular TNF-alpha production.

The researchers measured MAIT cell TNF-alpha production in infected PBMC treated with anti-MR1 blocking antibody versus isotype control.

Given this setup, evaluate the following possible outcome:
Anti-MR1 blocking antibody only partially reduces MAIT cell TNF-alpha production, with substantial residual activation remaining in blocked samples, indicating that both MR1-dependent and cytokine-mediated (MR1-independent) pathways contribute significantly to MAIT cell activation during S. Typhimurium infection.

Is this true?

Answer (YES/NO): NO